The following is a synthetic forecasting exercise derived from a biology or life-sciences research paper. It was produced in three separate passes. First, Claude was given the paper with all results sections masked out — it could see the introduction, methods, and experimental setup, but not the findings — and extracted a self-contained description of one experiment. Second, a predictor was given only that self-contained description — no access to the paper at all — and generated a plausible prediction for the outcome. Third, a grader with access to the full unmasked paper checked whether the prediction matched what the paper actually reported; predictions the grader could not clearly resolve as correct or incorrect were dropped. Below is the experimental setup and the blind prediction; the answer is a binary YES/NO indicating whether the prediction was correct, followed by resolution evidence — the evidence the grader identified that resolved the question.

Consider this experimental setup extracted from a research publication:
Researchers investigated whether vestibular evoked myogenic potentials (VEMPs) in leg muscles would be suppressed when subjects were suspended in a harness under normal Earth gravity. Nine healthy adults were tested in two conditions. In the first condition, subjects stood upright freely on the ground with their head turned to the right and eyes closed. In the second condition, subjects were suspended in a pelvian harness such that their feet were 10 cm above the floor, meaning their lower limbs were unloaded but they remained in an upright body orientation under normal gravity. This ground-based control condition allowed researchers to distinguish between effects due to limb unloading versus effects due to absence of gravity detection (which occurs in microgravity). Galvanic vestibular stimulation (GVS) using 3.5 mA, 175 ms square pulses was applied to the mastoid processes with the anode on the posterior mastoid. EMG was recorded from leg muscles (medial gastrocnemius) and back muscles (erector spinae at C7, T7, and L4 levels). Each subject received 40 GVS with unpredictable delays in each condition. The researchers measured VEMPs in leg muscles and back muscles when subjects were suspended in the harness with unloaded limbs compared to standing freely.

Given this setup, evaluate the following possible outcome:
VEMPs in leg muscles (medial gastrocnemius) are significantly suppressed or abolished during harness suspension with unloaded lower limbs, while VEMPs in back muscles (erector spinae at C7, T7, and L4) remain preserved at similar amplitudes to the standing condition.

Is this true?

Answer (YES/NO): YES